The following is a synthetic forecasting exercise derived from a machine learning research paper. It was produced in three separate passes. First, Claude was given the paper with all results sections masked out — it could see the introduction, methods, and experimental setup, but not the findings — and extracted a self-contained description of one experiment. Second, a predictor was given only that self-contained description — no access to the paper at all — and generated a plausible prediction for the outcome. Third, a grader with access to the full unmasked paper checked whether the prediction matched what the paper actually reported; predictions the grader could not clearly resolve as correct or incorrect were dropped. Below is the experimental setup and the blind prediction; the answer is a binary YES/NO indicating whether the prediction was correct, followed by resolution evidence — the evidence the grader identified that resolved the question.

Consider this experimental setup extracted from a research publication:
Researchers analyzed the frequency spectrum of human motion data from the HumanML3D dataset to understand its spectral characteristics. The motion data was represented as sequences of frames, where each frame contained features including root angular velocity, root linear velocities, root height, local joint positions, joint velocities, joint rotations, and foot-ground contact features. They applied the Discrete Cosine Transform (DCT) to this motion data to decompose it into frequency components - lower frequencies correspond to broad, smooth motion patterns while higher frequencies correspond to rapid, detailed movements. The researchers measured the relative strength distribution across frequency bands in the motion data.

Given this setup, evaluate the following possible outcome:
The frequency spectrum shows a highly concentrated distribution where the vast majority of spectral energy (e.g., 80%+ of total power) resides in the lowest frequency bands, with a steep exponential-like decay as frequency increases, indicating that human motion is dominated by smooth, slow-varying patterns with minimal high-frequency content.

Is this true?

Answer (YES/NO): NO